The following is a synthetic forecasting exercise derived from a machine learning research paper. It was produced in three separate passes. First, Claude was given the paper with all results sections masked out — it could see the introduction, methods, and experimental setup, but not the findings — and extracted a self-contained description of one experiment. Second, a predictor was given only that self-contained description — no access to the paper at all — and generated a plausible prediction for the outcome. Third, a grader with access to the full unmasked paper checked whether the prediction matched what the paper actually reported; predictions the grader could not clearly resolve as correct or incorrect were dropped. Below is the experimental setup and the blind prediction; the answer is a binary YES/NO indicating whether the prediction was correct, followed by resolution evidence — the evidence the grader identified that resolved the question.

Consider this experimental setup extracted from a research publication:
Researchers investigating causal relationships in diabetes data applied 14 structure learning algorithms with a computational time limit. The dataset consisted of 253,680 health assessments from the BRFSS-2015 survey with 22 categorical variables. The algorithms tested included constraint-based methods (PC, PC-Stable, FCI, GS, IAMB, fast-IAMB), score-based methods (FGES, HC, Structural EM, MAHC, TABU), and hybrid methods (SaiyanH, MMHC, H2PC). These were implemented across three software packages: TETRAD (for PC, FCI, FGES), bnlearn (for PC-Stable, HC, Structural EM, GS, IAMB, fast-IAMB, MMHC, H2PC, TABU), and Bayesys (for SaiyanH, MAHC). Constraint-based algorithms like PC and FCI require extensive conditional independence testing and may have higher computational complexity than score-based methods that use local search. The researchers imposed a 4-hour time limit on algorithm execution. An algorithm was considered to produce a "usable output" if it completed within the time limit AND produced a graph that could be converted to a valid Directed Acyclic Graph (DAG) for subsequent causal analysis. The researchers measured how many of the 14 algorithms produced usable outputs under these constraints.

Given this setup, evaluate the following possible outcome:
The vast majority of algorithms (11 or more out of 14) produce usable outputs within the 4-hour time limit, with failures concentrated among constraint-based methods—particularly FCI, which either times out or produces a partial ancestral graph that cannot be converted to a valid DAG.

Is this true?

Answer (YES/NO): YES